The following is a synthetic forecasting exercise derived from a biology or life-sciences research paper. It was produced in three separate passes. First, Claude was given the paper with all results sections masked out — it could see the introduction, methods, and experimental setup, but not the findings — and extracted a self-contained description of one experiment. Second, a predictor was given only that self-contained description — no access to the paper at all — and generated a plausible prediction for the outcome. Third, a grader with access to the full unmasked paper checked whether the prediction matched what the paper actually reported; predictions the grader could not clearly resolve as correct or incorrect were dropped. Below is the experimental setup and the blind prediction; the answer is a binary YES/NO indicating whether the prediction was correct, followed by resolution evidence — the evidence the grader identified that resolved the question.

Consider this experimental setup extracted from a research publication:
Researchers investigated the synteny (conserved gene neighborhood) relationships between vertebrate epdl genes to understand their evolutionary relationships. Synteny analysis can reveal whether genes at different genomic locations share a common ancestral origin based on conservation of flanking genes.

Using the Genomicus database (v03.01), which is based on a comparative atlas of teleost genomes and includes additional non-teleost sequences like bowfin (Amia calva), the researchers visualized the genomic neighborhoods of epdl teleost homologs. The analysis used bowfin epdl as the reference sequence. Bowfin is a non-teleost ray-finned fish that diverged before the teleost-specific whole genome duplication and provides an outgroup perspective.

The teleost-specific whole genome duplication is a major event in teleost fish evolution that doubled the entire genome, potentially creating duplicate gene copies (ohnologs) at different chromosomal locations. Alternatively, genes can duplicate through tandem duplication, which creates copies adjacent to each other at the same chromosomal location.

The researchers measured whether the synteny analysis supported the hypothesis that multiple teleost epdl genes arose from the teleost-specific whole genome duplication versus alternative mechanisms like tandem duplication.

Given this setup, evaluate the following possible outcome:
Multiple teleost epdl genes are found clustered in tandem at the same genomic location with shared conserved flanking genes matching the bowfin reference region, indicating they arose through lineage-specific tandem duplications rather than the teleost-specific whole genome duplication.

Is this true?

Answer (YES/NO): NO